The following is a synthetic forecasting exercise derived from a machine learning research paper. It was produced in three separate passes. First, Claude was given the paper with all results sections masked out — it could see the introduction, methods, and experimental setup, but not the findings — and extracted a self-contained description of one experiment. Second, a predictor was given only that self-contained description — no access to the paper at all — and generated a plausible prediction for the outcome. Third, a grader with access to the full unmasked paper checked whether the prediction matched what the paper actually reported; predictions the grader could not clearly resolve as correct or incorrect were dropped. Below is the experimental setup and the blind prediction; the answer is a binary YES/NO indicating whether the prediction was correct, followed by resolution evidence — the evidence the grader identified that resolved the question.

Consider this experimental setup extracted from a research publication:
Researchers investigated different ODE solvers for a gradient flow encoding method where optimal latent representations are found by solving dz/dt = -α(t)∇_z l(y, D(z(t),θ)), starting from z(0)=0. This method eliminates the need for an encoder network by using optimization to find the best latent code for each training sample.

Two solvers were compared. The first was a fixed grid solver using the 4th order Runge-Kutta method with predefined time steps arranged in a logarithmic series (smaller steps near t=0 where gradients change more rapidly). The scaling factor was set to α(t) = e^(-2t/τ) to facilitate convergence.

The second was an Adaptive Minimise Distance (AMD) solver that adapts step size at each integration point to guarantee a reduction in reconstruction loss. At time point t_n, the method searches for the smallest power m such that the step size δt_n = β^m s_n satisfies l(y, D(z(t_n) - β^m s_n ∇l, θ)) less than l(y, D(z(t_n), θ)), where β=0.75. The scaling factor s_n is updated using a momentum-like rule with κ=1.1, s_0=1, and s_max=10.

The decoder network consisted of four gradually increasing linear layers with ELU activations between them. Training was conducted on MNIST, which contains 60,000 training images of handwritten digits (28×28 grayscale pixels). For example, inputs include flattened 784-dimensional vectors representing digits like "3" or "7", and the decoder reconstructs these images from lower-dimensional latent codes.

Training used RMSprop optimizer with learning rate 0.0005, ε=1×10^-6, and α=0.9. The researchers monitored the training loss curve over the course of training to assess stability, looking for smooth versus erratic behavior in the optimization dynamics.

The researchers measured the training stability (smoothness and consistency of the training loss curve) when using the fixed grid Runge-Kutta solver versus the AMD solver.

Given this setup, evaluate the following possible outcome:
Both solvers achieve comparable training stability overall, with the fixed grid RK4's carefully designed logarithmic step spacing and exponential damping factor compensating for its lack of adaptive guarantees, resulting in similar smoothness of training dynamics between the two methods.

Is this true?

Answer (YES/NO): NO